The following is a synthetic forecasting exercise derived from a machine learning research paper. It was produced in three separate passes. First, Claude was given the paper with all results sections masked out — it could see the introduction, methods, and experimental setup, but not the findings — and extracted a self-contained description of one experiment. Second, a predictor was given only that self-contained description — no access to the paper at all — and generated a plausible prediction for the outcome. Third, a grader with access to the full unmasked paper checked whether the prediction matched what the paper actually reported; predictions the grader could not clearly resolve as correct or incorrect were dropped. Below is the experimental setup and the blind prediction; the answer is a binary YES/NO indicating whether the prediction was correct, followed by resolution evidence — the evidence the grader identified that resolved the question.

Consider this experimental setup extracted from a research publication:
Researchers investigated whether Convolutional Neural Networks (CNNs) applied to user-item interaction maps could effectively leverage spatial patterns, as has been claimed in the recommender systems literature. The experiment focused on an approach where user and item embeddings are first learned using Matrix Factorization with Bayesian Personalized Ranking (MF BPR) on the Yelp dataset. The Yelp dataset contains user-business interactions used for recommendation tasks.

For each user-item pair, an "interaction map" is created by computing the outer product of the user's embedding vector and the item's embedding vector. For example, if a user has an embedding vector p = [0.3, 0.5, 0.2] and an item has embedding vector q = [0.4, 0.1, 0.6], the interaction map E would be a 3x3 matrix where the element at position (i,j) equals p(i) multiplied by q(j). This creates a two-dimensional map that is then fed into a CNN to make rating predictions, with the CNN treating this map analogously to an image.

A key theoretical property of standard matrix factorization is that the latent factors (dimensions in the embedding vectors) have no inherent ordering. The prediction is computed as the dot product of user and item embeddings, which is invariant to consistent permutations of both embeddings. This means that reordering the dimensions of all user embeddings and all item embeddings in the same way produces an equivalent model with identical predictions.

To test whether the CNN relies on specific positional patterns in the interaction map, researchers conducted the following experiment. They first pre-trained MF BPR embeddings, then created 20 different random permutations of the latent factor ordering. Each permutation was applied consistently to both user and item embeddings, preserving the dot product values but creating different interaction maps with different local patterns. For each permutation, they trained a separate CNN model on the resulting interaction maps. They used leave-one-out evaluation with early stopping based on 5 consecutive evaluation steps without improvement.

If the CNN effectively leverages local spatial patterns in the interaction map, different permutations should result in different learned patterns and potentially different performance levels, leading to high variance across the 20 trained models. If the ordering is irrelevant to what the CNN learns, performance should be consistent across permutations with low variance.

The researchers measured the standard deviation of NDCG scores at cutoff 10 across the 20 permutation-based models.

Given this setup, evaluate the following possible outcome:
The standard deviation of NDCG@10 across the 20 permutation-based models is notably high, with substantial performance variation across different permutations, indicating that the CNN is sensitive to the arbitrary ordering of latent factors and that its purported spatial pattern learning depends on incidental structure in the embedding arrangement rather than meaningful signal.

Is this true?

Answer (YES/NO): NO